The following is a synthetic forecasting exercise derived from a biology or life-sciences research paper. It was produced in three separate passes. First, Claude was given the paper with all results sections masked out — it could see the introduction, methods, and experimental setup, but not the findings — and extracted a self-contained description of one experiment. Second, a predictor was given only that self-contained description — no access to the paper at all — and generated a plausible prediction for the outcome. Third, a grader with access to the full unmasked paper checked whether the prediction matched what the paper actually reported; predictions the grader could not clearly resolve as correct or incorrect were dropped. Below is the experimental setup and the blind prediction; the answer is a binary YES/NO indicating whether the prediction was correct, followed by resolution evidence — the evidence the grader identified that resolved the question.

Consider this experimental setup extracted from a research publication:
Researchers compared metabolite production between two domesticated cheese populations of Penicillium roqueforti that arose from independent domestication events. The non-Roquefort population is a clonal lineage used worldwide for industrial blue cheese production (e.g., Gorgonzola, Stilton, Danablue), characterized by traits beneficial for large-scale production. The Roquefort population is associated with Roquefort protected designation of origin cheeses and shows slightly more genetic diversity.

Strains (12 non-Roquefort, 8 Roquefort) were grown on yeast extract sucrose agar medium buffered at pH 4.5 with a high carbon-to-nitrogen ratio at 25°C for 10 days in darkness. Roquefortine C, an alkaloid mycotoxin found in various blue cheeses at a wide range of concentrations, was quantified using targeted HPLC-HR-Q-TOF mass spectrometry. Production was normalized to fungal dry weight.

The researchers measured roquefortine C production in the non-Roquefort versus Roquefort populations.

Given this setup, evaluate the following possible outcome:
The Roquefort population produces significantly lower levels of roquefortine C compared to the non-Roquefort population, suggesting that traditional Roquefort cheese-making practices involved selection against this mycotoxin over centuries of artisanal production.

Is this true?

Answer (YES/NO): NO